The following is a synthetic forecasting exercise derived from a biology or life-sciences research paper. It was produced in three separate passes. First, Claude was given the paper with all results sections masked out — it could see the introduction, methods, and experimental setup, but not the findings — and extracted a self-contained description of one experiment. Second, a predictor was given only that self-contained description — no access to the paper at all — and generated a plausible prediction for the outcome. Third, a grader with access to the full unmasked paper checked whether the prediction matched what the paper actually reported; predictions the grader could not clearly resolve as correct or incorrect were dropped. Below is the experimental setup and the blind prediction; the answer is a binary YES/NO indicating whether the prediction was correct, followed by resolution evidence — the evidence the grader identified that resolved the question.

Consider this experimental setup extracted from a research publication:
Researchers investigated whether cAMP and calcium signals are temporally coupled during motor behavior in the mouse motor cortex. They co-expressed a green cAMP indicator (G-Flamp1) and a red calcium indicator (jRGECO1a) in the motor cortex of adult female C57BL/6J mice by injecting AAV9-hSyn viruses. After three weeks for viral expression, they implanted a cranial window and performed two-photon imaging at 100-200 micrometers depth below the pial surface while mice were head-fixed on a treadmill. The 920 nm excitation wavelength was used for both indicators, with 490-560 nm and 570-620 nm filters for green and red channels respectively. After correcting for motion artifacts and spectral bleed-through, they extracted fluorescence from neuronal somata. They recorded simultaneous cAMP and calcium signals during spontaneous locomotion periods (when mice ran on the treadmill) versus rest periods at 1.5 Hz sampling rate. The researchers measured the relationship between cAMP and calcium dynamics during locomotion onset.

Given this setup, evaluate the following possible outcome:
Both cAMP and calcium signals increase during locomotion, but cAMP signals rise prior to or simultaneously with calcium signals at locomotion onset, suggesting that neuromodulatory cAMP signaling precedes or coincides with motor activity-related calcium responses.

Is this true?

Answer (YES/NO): NO